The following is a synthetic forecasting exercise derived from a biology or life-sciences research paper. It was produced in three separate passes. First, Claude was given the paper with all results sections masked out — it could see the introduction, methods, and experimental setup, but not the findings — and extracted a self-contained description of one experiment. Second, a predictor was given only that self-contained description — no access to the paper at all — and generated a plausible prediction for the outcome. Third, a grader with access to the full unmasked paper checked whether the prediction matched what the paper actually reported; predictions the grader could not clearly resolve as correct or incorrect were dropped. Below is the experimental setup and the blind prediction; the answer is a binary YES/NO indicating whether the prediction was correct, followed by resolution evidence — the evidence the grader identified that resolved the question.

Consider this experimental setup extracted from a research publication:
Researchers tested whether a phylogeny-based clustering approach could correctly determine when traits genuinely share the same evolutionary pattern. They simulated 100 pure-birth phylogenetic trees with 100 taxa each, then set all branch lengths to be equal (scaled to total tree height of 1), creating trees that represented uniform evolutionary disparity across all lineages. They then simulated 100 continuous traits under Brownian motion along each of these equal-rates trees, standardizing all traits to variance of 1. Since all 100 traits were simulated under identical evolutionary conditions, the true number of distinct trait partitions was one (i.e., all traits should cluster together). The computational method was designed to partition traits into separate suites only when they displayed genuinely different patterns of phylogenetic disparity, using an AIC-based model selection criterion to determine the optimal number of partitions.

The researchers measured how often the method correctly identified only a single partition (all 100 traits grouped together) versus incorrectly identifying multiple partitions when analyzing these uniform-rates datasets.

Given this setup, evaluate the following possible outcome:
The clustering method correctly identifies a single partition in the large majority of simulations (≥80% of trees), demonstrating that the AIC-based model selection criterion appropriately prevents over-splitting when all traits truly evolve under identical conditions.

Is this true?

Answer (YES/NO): YES